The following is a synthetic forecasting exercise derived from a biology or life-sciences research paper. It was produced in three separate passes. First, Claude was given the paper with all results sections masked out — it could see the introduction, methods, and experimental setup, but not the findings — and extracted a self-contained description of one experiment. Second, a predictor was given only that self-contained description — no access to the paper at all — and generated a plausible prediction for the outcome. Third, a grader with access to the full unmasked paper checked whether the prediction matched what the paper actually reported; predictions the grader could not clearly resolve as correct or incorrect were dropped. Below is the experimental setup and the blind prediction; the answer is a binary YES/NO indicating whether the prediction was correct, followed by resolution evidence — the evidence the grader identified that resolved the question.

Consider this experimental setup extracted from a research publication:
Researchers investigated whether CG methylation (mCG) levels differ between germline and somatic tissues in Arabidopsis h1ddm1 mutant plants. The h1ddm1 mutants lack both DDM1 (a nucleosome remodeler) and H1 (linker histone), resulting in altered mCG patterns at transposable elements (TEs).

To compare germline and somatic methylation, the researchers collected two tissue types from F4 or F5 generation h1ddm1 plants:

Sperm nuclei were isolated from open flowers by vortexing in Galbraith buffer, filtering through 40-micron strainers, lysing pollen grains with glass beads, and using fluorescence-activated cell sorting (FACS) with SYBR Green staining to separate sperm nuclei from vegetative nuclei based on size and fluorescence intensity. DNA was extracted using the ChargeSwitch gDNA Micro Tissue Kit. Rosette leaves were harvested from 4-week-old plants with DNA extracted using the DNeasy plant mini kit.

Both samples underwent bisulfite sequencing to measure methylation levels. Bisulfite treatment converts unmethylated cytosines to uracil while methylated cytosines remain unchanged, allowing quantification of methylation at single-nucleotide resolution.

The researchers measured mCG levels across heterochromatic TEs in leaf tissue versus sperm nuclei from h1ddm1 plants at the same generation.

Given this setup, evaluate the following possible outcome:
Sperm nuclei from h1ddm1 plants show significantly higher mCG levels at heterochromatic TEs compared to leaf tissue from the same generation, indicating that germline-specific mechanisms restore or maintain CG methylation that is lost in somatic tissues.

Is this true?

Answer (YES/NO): NO